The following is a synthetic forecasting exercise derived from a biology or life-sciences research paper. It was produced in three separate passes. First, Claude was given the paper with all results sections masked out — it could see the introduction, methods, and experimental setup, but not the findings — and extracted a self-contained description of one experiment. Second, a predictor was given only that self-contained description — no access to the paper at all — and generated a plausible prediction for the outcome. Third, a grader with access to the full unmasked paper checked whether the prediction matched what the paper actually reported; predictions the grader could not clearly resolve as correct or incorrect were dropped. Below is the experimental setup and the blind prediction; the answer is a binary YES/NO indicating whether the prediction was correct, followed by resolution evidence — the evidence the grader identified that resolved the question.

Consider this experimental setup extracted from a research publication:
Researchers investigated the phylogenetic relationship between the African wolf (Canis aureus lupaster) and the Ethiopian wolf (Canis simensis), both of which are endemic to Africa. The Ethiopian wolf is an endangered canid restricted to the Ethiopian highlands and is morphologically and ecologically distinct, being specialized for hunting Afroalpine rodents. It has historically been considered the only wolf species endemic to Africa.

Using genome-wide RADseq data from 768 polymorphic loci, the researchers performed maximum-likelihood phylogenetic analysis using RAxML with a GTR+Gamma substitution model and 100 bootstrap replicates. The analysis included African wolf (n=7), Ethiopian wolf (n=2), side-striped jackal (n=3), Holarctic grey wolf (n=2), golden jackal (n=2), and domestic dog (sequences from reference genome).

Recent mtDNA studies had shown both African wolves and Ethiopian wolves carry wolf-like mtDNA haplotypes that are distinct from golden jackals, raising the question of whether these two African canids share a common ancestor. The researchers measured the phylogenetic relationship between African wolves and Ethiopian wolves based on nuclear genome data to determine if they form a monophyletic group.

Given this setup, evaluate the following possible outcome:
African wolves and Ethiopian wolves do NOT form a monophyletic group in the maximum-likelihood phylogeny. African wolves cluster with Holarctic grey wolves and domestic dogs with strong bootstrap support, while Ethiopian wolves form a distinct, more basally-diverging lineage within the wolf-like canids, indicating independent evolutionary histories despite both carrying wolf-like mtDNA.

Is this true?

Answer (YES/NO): YES